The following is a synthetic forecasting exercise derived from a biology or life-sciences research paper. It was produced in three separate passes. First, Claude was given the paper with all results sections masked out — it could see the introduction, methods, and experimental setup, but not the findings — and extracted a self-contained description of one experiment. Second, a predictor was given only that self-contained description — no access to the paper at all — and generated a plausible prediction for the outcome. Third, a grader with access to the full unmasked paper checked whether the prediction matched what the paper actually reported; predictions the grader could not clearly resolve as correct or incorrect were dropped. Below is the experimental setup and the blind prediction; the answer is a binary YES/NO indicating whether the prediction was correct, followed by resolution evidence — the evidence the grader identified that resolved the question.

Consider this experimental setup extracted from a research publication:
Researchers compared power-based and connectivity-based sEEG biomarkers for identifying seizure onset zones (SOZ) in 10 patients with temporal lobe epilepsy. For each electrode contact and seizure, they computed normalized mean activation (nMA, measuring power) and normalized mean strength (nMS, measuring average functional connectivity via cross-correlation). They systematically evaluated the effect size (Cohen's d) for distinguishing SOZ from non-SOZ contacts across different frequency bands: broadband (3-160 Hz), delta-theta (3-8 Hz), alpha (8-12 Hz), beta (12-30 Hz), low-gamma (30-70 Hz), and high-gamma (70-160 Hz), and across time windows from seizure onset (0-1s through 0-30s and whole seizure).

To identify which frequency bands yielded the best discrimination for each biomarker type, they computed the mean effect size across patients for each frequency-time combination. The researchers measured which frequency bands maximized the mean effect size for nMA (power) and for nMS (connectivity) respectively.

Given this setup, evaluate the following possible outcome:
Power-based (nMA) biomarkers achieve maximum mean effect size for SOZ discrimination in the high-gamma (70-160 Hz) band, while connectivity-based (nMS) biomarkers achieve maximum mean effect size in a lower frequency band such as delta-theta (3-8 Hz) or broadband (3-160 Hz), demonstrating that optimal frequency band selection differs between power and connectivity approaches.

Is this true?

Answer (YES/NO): NO